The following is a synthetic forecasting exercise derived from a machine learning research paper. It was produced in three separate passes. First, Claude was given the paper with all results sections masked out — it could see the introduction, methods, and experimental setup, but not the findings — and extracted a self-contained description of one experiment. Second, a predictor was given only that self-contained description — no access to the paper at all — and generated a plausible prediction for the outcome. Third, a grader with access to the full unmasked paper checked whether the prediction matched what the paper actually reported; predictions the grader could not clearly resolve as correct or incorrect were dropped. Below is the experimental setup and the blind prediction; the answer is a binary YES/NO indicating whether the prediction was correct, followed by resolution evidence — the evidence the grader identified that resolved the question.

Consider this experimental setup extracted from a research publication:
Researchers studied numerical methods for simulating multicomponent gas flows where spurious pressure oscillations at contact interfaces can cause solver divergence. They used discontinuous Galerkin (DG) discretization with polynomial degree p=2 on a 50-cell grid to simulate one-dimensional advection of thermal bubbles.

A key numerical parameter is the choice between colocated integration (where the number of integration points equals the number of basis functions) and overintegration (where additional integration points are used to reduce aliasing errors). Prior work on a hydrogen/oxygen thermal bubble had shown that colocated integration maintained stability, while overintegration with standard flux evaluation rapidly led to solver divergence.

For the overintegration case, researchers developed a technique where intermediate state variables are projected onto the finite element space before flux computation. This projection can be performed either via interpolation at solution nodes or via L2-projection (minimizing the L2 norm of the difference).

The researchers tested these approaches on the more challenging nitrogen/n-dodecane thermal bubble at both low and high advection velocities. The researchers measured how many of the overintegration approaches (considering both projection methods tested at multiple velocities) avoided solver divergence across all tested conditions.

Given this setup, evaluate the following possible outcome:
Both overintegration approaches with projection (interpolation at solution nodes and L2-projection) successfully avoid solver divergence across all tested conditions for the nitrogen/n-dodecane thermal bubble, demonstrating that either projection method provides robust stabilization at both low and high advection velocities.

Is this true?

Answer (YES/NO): NO